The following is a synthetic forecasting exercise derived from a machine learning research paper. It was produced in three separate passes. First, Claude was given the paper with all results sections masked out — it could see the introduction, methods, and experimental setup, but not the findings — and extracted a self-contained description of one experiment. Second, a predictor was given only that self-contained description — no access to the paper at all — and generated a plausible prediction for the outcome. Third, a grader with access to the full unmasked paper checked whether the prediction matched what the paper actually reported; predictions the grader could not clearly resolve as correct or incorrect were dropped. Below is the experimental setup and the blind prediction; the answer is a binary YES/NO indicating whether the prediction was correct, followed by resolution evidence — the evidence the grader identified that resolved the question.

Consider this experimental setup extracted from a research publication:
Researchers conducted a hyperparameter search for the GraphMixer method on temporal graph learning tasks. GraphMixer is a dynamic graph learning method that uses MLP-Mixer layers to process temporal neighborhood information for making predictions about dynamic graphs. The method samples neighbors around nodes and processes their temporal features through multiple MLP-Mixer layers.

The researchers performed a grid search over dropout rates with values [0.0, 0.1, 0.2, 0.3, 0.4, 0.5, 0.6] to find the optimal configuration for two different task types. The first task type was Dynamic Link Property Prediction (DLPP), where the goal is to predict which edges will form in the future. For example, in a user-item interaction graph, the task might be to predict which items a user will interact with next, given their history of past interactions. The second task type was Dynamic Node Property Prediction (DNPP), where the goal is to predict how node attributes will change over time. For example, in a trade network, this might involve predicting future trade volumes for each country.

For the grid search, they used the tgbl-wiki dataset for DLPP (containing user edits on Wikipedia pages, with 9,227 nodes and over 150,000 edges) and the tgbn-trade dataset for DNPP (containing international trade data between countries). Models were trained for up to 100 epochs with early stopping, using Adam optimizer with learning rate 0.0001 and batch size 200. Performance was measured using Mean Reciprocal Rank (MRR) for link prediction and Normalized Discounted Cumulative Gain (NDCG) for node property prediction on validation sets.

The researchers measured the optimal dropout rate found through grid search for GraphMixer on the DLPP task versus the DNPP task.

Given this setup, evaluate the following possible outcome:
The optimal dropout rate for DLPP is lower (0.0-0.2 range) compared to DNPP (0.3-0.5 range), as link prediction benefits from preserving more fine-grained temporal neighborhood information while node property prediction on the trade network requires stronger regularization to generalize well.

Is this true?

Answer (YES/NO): NO